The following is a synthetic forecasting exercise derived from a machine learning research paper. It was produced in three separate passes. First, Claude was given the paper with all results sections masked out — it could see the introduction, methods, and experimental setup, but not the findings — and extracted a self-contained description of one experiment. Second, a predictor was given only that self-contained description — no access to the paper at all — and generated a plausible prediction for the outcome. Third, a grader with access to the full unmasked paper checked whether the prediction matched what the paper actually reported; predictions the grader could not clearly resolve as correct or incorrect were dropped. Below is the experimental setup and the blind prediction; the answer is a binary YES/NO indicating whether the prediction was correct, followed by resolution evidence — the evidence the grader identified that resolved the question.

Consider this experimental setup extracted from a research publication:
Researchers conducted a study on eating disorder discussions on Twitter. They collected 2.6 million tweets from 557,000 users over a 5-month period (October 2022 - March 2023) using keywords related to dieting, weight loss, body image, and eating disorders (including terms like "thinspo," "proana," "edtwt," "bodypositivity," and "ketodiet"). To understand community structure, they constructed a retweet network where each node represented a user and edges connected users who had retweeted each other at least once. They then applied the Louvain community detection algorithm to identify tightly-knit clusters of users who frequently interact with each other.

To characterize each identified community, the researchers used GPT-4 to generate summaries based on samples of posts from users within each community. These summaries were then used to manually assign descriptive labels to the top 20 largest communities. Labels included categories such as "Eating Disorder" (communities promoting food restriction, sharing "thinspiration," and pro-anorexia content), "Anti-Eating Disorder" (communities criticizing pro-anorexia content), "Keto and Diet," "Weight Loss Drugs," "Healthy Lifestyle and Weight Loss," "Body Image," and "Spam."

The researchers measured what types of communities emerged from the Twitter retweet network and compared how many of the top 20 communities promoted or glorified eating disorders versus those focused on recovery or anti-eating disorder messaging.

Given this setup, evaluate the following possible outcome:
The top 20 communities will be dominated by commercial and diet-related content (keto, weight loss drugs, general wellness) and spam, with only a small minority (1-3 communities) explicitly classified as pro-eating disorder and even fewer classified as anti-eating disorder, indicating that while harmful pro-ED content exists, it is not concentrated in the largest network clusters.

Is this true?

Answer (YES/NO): NO